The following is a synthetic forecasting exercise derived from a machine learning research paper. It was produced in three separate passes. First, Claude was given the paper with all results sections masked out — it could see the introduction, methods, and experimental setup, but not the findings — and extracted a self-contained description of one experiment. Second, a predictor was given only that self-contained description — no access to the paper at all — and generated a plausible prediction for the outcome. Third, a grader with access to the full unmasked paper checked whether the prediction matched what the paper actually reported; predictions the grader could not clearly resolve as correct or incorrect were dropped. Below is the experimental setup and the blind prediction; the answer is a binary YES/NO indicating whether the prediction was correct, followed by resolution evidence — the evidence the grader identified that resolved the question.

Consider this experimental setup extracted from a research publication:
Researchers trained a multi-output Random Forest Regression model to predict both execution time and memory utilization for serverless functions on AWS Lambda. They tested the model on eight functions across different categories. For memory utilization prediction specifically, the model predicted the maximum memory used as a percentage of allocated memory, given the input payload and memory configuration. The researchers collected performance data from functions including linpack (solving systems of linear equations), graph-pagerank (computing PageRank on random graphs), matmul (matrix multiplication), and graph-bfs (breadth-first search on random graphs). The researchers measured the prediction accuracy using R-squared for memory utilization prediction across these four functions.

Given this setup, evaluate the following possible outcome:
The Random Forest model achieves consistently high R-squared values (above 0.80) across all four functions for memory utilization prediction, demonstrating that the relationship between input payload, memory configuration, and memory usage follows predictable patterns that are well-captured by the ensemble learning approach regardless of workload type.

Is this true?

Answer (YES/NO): NO